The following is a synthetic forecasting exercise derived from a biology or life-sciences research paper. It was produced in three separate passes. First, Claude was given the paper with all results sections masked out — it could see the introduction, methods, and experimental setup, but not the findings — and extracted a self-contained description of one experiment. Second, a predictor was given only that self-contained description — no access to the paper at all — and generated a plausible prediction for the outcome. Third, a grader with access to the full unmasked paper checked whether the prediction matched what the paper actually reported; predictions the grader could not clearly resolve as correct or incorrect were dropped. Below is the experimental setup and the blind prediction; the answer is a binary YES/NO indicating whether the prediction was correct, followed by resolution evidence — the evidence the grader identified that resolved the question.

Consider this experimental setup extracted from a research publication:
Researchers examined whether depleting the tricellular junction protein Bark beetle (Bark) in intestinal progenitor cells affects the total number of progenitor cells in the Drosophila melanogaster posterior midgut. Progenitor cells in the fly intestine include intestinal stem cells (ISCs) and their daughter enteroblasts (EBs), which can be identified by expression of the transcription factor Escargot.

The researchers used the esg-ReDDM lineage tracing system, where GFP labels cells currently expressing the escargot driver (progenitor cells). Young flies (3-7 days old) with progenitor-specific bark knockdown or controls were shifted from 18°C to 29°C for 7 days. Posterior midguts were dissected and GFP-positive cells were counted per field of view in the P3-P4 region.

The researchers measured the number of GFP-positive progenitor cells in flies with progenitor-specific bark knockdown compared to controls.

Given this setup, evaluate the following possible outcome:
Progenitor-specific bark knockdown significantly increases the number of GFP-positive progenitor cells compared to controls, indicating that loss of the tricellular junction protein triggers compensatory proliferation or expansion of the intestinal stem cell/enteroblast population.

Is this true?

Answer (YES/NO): YES